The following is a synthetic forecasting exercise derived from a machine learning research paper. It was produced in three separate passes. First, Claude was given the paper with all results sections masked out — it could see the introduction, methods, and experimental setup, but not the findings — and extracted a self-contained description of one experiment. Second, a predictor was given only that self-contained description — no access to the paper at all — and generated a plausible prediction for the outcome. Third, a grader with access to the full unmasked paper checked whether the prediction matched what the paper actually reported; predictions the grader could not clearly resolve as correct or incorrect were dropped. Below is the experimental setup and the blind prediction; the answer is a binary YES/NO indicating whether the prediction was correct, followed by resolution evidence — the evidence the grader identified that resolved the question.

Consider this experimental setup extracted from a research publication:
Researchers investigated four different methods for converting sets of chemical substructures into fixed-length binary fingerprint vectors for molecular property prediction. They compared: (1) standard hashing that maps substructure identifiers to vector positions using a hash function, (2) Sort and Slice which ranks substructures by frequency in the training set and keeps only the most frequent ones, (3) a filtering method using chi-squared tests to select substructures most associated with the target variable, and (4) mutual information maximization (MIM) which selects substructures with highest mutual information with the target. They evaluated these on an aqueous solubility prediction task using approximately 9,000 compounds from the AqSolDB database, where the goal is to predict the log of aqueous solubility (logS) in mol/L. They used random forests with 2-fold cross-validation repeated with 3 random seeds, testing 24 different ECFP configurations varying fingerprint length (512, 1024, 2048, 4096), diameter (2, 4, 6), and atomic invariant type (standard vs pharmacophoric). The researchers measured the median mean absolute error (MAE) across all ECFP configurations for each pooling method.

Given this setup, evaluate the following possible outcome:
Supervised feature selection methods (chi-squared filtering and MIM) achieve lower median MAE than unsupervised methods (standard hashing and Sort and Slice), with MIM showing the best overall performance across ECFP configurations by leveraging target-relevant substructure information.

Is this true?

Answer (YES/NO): NO